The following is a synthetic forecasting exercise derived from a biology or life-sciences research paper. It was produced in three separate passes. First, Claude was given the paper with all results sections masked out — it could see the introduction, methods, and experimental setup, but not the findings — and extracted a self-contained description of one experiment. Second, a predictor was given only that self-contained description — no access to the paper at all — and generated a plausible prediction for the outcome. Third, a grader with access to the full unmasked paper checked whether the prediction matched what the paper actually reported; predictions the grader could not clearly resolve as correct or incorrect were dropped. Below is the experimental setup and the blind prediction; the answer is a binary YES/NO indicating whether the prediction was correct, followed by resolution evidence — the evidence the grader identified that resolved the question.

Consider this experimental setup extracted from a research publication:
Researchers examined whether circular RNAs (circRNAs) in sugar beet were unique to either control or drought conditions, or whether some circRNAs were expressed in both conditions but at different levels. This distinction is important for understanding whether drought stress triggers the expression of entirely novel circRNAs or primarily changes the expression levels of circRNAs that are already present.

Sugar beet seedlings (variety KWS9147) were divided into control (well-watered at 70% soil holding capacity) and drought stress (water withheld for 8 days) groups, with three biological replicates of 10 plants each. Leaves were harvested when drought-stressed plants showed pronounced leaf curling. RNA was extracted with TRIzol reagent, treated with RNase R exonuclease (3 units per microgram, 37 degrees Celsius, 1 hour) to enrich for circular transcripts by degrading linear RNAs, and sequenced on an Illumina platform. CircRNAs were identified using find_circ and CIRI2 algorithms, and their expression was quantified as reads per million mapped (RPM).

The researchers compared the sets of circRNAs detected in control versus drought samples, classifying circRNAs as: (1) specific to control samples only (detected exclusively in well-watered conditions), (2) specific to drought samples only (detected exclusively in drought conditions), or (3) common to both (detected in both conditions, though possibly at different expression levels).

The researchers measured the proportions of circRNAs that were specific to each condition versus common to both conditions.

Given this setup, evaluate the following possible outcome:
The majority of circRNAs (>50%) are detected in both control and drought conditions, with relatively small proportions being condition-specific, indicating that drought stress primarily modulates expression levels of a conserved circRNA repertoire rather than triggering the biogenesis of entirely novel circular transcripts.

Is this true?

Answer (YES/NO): NO